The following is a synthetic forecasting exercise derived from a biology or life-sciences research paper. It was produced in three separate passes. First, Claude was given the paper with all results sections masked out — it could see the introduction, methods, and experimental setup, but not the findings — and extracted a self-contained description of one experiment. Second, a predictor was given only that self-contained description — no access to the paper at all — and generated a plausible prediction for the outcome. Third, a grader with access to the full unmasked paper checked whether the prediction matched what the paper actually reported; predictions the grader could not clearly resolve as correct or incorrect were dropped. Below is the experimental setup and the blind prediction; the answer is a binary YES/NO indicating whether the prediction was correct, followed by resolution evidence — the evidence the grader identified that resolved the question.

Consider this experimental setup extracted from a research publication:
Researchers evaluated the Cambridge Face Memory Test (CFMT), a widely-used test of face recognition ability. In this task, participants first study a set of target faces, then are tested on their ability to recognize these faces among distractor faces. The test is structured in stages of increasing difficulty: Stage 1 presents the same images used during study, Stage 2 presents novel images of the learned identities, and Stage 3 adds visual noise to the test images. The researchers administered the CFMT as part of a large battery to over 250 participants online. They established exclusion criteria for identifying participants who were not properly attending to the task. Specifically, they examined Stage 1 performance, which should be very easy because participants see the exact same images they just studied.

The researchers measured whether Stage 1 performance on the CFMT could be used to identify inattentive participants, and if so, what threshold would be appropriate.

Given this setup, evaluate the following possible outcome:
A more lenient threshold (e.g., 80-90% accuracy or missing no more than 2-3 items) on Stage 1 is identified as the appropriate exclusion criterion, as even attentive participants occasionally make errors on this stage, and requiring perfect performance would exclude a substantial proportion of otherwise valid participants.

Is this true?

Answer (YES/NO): YES